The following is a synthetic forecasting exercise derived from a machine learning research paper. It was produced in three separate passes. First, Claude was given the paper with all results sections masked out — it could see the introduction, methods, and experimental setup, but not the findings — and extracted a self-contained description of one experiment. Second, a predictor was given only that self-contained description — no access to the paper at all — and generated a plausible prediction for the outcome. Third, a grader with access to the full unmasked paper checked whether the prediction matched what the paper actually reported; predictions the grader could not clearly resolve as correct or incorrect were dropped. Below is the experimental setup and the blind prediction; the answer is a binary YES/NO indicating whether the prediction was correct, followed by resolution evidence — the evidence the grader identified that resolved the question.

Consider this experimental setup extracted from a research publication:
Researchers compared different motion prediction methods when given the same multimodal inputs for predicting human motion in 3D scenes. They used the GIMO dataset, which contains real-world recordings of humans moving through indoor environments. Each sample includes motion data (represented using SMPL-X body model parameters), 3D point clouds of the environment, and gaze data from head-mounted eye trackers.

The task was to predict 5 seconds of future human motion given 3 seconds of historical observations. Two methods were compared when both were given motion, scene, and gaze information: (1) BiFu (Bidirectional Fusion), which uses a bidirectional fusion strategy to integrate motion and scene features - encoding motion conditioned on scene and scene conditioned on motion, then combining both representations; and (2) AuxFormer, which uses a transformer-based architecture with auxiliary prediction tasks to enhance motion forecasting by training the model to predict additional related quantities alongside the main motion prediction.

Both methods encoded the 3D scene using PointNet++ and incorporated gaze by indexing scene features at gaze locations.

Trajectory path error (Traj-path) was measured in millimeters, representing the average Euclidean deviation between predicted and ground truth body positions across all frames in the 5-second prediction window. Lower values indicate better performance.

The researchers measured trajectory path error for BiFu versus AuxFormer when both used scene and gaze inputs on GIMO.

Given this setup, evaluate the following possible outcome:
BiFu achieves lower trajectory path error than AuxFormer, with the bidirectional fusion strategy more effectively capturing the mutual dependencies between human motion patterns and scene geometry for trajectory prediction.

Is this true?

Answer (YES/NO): NO